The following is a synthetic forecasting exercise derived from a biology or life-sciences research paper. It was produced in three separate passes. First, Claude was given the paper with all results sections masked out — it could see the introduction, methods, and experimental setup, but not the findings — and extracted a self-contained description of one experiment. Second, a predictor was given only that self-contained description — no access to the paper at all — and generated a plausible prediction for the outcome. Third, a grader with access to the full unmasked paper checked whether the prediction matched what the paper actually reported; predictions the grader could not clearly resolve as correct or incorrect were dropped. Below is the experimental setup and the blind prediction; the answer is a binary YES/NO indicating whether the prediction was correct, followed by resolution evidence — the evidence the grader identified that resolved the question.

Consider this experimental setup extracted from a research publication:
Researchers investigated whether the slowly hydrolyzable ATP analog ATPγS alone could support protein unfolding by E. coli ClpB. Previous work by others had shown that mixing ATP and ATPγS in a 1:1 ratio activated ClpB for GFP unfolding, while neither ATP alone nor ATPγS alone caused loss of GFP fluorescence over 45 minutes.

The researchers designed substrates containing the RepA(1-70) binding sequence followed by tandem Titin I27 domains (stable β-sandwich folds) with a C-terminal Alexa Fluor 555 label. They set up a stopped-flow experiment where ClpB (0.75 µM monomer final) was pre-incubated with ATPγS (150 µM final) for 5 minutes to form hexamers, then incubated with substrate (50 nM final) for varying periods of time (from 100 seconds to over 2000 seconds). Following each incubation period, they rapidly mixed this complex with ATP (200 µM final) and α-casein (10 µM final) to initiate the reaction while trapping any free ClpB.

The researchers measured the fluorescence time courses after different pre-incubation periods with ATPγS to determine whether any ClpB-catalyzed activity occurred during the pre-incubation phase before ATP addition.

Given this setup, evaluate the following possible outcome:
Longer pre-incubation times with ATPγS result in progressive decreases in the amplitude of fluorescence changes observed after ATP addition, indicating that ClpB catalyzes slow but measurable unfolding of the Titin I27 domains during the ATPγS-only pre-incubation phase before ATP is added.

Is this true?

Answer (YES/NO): NO